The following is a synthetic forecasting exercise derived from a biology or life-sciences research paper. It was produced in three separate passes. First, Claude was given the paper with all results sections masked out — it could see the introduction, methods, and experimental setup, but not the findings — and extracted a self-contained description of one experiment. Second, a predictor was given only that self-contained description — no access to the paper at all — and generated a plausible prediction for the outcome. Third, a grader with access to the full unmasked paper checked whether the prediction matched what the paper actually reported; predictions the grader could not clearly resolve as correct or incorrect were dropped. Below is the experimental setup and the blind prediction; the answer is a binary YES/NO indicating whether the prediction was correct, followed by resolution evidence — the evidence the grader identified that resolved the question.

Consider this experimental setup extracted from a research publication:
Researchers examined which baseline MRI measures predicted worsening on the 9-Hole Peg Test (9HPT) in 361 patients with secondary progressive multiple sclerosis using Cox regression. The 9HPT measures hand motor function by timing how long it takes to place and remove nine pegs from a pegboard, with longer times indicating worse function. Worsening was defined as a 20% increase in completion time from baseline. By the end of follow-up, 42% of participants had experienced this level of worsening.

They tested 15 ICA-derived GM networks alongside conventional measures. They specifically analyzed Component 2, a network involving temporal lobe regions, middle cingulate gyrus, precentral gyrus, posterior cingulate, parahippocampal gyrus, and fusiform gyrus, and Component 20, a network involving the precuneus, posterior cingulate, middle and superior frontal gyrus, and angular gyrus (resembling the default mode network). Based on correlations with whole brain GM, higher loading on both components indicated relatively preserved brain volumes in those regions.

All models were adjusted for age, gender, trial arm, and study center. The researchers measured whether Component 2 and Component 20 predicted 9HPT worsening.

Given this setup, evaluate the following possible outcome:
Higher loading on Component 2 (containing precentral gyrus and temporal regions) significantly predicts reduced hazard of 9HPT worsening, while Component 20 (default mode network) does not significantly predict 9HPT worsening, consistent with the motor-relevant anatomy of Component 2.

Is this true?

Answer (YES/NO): NO